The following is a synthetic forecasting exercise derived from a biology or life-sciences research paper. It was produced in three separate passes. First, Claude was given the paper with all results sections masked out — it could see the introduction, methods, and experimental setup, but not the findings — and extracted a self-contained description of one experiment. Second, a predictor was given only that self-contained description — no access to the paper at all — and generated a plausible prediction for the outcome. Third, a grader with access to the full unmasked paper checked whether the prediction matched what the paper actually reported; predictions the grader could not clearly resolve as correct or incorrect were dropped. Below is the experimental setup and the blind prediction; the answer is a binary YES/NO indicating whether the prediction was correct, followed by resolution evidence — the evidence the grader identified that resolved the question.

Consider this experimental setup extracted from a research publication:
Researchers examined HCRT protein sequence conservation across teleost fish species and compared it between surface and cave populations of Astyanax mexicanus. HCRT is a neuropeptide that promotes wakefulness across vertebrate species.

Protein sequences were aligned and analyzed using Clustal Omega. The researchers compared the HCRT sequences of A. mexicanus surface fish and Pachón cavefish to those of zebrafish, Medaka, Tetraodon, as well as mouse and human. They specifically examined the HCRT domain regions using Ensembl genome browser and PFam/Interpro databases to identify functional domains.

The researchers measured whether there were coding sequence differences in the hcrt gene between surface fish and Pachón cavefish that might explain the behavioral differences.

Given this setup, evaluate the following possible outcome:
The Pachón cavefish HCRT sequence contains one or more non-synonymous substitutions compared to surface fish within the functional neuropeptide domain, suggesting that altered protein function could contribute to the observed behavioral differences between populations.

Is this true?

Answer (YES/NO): NO